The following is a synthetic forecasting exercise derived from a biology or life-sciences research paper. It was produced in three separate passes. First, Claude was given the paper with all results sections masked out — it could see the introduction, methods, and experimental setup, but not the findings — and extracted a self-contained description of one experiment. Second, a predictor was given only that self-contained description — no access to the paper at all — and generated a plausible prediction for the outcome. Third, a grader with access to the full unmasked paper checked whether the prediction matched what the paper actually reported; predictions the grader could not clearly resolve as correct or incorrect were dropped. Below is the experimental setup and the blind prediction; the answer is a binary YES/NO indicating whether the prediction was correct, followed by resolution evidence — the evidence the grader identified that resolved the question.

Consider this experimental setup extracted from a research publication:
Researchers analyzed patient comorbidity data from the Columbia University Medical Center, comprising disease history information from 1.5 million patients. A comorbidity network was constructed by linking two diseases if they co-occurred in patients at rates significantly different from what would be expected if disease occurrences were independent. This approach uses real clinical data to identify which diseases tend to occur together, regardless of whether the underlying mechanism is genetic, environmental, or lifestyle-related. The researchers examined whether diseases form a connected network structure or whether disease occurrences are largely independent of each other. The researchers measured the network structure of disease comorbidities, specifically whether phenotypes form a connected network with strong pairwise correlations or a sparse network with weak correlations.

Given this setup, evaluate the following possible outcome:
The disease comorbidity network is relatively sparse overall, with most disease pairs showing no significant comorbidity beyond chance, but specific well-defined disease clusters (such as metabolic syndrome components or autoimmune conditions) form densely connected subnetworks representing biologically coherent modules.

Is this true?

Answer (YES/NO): NO